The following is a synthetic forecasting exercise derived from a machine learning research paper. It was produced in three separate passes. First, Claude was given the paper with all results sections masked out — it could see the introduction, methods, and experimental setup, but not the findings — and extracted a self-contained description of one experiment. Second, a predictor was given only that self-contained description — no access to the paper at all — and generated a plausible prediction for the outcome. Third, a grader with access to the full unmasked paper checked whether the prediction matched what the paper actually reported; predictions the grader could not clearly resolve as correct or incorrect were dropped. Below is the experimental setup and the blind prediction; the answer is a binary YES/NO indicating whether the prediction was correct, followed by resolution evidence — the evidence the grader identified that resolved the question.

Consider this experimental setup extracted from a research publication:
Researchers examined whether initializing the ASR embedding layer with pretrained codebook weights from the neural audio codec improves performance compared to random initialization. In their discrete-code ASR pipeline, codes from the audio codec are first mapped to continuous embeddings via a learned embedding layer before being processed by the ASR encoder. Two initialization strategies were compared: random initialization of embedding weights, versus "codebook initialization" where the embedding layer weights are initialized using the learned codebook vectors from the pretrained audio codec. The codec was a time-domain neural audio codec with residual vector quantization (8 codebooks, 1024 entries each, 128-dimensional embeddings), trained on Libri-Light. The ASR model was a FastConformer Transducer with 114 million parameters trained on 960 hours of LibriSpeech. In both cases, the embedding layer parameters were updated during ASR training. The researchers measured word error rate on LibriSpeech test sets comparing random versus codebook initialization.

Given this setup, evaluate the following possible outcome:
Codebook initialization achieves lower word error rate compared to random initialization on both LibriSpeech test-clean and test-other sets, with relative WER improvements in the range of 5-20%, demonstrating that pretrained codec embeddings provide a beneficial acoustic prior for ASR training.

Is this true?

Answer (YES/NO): NO